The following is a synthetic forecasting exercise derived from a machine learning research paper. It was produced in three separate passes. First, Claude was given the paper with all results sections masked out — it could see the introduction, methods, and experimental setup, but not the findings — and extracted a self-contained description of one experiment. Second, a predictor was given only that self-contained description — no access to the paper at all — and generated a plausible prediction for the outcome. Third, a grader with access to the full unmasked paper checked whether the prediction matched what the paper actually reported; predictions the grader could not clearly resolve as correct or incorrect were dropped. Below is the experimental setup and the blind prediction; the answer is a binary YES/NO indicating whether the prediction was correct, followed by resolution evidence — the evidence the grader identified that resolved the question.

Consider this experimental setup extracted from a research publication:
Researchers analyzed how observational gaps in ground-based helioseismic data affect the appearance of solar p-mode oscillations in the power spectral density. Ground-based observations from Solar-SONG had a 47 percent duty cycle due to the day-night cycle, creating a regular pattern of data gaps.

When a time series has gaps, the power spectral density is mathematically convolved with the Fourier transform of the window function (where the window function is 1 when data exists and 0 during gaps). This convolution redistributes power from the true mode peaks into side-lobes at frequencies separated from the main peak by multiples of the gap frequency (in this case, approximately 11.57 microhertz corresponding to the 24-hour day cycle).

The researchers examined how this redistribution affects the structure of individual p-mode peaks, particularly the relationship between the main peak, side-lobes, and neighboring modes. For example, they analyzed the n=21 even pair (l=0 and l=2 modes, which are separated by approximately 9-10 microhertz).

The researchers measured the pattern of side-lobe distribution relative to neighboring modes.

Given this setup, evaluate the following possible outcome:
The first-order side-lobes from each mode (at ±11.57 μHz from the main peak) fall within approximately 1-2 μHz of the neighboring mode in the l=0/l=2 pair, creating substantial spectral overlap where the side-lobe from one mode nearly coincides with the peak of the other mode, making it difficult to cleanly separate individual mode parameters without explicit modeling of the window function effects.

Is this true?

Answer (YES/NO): YES